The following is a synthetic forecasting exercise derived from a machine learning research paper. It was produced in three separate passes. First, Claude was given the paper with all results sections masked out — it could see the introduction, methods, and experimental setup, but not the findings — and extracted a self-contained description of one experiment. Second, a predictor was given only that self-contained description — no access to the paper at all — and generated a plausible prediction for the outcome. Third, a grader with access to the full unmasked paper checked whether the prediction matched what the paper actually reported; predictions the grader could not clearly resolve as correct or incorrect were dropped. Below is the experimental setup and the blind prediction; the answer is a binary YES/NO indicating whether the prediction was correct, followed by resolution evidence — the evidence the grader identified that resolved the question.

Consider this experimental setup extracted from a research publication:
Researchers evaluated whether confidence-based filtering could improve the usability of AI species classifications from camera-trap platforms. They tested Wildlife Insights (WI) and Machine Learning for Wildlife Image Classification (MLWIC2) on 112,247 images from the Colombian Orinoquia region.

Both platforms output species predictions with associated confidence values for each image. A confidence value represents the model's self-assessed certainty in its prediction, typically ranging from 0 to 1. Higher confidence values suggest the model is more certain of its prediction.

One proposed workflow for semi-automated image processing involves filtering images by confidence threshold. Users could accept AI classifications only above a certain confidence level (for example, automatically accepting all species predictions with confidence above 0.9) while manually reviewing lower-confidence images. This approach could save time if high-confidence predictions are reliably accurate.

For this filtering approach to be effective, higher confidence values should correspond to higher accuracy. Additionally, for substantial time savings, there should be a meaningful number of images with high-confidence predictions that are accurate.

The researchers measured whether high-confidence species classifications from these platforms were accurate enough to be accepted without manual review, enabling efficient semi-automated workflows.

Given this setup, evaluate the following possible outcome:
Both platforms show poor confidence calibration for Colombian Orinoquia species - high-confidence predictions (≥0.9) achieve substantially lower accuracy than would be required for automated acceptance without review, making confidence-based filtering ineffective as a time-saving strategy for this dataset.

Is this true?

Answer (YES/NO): NO